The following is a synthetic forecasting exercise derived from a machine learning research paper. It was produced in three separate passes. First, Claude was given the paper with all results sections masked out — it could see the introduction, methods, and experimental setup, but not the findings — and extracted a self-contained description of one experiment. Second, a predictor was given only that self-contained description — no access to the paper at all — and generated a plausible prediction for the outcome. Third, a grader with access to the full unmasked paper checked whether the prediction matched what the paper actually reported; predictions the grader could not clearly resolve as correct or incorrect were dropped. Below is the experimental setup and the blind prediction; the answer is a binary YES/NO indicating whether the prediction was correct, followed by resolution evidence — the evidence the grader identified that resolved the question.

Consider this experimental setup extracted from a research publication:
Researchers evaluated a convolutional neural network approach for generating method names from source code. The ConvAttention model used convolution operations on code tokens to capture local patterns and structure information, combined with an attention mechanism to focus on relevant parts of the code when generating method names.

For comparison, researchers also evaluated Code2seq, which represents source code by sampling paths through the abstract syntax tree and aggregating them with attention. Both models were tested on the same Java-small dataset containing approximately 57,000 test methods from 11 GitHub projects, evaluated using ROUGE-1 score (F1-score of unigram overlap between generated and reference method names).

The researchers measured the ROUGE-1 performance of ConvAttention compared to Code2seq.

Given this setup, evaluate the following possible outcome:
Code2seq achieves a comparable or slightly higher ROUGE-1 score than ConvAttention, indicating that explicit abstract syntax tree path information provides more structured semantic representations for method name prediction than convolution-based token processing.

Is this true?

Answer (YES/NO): NO